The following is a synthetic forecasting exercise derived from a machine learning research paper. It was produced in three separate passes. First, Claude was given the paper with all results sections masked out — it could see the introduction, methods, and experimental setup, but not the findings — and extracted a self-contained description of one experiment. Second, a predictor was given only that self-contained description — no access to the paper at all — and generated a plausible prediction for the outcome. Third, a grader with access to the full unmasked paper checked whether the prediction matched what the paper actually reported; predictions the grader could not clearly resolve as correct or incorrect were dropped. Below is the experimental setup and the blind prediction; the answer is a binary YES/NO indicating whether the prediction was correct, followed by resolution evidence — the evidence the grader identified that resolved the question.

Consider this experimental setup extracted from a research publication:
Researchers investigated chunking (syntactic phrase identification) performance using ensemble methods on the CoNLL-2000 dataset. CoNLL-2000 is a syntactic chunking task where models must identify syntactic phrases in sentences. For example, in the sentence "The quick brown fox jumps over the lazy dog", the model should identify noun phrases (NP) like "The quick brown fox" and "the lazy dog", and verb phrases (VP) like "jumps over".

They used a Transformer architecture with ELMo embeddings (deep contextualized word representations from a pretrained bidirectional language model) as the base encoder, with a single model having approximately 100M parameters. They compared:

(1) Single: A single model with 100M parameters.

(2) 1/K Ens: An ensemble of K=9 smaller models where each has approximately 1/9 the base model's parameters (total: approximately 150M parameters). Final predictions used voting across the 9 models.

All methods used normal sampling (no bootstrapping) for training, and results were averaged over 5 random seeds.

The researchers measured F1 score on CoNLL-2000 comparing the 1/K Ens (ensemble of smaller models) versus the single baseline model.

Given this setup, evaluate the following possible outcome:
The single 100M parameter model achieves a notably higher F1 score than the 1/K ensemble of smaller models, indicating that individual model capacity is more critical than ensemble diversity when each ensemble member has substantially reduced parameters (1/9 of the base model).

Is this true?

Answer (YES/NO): YES